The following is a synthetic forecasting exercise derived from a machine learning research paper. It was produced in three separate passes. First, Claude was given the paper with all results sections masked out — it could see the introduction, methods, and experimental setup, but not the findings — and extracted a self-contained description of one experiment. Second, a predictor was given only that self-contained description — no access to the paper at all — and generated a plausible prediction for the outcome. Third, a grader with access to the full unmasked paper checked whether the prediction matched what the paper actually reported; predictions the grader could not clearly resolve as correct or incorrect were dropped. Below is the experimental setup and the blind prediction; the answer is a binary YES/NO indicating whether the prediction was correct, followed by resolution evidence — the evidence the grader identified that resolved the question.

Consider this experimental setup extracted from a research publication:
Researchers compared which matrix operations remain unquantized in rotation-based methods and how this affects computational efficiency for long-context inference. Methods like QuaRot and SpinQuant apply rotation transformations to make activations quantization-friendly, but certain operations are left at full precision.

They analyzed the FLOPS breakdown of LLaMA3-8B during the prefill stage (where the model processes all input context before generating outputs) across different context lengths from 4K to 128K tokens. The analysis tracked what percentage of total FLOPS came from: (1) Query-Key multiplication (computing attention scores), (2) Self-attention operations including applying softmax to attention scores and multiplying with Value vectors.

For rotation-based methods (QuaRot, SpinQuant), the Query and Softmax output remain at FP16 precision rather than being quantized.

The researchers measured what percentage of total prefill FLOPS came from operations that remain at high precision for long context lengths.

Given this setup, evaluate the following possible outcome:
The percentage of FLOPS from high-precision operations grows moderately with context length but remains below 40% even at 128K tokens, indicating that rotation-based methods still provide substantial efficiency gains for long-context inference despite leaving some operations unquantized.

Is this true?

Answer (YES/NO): NO